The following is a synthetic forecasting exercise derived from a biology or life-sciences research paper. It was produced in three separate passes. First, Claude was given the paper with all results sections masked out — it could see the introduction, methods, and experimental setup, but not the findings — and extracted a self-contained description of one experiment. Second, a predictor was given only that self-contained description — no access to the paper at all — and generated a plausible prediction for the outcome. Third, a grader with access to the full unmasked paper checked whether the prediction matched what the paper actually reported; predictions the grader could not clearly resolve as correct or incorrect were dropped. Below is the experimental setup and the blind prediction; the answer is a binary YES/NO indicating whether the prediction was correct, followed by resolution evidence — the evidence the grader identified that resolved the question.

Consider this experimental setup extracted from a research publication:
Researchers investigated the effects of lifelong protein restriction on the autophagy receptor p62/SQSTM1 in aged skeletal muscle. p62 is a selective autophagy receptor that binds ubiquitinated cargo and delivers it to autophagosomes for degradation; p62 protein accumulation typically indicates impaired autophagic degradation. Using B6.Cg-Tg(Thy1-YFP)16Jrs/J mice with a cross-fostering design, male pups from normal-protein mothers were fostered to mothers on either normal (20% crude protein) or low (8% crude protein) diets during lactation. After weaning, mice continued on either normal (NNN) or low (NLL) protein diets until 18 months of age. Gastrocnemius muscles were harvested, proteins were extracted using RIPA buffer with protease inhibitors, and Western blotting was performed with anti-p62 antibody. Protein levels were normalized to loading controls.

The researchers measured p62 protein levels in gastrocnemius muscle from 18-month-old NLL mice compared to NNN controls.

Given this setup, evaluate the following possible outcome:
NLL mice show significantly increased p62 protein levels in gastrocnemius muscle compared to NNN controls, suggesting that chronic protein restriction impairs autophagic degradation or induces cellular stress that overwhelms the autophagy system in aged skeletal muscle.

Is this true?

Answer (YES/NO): NO